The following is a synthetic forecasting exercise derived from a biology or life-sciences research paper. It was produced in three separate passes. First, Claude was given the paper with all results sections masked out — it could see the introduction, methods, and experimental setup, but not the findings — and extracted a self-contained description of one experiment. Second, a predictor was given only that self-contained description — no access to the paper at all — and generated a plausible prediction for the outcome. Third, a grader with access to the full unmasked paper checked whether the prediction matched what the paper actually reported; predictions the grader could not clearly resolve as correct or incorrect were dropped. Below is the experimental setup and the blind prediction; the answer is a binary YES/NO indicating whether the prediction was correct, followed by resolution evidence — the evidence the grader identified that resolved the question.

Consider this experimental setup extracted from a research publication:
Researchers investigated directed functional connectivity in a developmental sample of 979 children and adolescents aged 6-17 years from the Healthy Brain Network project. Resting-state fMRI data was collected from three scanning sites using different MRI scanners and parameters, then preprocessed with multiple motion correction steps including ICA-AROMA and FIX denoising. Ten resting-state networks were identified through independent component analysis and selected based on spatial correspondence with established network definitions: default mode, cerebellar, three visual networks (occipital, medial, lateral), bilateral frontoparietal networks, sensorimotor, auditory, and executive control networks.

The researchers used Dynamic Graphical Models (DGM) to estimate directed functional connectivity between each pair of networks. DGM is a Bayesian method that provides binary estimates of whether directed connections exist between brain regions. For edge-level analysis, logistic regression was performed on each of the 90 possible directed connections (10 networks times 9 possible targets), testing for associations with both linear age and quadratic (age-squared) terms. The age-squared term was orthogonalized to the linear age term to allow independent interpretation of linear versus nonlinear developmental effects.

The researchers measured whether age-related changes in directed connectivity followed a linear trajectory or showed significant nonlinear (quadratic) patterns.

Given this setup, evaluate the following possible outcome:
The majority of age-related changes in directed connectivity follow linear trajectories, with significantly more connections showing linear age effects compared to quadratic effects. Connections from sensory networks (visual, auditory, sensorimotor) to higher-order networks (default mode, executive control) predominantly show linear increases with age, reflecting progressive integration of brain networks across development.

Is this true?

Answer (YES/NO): NO